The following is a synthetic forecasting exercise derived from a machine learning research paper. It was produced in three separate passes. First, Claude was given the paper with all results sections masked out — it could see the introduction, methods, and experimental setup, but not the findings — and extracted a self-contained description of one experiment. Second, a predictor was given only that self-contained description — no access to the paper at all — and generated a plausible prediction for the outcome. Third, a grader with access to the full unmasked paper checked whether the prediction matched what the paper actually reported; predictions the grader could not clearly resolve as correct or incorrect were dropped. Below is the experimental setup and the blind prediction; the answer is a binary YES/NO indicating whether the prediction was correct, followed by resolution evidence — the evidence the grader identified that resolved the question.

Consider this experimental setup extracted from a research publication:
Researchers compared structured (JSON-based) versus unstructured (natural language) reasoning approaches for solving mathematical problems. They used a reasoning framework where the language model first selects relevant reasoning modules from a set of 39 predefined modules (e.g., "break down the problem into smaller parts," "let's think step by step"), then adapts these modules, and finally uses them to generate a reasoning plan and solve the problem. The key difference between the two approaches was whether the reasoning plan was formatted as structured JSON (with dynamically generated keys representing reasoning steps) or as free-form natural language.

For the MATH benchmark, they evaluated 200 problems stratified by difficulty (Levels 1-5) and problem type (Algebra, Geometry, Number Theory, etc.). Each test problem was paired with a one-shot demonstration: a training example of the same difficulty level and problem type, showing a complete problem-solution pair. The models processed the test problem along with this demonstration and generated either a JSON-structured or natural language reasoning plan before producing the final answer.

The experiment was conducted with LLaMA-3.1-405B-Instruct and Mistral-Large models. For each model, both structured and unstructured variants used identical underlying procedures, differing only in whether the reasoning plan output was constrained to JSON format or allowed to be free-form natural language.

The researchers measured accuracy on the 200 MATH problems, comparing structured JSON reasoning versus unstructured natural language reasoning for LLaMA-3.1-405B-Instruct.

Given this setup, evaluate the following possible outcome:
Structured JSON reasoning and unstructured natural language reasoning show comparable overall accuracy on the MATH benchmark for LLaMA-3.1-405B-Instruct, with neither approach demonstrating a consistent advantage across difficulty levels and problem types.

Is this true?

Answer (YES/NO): NO